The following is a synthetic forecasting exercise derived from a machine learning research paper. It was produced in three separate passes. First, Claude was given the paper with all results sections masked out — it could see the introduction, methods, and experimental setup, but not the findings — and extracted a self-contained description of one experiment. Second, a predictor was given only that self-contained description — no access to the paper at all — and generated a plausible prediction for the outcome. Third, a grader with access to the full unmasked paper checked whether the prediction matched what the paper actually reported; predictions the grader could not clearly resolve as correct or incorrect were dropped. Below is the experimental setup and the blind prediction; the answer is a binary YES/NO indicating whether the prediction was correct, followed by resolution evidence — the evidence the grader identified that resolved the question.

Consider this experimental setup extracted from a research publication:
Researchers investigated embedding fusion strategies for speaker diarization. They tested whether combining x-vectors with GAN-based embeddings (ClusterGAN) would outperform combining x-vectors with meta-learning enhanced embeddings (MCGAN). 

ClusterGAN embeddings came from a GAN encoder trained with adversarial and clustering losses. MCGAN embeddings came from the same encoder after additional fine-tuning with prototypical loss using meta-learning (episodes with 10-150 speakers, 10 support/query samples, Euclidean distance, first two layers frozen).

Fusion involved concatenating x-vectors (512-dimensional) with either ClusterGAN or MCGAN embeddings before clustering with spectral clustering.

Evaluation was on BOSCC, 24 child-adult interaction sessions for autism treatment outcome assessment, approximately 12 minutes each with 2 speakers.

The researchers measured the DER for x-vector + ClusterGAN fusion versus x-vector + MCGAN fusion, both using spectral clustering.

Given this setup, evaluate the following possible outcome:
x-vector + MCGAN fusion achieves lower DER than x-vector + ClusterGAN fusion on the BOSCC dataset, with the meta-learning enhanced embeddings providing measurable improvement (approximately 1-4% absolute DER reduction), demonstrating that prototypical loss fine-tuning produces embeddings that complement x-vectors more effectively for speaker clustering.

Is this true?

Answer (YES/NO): NO